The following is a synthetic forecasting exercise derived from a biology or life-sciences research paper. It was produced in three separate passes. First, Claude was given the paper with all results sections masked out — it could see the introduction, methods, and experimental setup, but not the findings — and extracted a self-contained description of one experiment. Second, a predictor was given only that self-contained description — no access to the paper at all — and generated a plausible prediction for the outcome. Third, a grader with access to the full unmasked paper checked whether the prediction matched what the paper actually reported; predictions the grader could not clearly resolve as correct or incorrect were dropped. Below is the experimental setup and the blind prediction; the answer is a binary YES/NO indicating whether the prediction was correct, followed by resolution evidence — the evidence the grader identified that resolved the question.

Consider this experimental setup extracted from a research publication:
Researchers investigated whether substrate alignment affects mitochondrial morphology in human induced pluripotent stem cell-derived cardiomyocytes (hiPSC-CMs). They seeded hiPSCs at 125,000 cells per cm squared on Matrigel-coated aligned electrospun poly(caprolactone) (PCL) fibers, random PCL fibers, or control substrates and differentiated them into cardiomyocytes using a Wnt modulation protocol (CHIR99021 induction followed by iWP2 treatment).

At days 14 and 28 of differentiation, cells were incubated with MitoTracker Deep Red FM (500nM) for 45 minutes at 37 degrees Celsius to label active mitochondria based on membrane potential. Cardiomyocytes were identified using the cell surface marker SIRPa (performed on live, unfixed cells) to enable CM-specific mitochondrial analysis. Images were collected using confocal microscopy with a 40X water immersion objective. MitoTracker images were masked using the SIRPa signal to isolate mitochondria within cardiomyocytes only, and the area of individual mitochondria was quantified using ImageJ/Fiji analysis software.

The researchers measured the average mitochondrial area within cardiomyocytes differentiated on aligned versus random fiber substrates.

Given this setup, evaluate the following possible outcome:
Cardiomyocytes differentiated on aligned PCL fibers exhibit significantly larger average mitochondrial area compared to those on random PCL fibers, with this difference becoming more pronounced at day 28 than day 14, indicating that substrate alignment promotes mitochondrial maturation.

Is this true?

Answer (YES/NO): NO